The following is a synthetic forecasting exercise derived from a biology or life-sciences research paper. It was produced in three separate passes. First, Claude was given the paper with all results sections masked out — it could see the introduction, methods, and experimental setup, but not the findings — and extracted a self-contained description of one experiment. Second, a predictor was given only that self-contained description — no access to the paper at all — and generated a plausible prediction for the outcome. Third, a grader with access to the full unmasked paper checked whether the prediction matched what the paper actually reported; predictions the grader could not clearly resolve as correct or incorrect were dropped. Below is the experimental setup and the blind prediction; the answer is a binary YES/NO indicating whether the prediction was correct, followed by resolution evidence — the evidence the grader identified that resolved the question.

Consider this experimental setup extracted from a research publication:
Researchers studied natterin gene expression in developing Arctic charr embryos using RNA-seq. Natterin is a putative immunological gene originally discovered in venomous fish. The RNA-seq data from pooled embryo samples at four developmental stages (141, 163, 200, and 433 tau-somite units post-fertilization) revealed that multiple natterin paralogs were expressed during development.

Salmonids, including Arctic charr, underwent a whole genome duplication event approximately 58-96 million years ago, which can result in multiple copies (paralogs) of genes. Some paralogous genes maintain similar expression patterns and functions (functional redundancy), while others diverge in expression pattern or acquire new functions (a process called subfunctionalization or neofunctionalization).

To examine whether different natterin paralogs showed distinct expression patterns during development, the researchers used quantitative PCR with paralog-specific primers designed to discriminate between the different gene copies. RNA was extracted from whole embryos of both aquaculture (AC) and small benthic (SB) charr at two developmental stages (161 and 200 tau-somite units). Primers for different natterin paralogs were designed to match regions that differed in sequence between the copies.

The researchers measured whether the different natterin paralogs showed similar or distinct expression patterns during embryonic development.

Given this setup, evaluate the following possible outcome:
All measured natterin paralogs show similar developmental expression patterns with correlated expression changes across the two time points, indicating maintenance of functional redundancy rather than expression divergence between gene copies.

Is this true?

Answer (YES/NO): NO